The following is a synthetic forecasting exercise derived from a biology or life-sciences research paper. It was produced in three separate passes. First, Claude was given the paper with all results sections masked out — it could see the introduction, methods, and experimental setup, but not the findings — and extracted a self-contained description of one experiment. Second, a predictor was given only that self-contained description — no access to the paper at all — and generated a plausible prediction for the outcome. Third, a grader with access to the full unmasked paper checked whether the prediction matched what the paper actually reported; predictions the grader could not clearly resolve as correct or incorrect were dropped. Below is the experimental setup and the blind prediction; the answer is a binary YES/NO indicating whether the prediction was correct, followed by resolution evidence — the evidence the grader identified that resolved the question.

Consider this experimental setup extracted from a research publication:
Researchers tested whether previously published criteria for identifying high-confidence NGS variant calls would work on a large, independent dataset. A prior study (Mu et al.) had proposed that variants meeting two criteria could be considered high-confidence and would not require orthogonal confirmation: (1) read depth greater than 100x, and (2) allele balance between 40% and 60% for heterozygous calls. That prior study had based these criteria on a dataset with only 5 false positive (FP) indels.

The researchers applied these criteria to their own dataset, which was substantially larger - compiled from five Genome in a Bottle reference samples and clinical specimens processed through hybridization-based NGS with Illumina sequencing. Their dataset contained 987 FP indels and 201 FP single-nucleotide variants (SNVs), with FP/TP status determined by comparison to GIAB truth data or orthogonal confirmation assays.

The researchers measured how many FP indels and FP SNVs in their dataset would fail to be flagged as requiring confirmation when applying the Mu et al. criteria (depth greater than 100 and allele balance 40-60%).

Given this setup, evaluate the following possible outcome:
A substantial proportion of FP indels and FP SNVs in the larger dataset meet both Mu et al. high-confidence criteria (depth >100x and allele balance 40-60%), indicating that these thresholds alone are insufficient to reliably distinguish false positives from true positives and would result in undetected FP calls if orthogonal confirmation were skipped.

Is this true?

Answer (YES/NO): NO